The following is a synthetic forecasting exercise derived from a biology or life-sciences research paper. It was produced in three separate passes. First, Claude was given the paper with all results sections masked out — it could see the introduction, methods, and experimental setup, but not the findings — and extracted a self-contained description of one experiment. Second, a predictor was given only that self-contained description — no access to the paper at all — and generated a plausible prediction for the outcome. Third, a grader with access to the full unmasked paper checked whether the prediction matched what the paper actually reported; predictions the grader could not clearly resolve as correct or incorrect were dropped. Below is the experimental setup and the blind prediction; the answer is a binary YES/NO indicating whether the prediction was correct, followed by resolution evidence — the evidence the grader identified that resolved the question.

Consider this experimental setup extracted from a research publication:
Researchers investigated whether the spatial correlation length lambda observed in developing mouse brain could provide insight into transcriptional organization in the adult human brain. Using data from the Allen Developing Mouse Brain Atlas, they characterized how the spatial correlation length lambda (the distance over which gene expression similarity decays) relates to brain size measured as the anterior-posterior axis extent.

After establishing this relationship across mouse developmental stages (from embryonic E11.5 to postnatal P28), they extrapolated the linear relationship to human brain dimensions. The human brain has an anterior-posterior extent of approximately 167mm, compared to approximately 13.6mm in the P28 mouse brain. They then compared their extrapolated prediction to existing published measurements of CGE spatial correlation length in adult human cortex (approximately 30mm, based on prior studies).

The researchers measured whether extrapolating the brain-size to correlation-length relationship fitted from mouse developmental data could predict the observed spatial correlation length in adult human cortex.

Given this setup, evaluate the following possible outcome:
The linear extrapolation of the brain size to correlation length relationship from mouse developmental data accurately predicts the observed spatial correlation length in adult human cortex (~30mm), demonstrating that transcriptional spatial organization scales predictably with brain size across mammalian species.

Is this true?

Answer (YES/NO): NO